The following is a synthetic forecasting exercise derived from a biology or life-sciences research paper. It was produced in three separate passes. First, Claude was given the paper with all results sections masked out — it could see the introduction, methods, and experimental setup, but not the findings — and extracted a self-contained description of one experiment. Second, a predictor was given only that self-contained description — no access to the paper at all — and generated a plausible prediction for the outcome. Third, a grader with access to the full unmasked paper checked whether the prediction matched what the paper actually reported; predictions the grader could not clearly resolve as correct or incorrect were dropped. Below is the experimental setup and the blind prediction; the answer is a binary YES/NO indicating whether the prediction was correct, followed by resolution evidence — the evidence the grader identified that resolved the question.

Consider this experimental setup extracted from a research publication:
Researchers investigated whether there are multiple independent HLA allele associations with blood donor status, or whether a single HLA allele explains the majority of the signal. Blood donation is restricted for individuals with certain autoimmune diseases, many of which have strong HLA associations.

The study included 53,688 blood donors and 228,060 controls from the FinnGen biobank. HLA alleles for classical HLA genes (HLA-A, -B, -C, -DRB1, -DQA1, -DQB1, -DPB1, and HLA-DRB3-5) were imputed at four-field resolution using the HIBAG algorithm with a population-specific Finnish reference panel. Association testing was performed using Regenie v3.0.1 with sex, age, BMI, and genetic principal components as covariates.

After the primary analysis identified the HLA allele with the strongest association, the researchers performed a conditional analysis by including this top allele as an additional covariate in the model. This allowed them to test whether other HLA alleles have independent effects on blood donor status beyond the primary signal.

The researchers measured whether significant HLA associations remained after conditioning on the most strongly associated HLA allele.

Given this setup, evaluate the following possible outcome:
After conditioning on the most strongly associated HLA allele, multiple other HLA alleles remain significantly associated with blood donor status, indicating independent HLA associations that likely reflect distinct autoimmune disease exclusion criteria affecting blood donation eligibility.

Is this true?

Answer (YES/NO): YES